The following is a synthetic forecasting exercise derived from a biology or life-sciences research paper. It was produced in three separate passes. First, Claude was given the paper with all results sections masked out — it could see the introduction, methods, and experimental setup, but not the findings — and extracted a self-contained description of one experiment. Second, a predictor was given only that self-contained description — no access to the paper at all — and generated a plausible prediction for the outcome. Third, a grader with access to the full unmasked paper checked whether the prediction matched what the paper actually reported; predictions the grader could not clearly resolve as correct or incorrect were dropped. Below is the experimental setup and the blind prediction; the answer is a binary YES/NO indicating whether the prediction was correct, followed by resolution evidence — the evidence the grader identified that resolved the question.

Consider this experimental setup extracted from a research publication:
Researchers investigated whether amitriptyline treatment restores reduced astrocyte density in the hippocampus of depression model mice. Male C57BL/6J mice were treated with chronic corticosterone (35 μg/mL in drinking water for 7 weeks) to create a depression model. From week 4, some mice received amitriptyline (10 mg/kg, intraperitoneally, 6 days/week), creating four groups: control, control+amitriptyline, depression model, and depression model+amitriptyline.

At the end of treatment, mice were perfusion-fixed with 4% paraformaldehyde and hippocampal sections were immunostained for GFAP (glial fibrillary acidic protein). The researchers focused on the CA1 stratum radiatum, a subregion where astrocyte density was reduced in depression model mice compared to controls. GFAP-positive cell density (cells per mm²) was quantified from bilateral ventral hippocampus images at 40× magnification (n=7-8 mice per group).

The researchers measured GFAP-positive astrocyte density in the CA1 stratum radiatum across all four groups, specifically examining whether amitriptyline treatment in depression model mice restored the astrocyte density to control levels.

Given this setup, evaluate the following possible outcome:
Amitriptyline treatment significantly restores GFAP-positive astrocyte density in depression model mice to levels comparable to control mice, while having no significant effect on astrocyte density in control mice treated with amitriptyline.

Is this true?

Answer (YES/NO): NO